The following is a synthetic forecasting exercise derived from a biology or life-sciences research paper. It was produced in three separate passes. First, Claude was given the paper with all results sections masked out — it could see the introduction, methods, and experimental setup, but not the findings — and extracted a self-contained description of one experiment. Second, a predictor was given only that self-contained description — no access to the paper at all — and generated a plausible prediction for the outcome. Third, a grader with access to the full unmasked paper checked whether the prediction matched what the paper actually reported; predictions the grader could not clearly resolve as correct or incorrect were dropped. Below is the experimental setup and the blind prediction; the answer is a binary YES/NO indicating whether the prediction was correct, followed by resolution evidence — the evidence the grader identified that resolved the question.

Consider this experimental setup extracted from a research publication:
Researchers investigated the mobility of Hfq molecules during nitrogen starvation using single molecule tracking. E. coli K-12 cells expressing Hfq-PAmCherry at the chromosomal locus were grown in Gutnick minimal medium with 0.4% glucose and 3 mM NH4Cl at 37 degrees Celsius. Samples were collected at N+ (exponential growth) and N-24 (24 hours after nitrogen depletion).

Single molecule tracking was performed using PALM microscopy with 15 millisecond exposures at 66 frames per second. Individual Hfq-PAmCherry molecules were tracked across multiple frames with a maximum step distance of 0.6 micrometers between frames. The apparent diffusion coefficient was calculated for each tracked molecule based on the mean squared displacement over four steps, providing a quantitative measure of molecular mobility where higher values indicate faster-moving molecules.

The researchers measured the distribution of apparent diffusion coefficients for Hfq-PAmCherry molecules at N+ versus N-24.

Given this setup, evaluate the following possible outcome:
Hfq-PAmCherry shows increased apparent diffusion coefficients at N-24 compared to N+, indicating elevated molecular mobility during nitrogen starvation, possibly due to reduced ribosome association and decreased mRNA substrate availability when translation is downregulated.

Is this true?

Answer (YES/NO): NO